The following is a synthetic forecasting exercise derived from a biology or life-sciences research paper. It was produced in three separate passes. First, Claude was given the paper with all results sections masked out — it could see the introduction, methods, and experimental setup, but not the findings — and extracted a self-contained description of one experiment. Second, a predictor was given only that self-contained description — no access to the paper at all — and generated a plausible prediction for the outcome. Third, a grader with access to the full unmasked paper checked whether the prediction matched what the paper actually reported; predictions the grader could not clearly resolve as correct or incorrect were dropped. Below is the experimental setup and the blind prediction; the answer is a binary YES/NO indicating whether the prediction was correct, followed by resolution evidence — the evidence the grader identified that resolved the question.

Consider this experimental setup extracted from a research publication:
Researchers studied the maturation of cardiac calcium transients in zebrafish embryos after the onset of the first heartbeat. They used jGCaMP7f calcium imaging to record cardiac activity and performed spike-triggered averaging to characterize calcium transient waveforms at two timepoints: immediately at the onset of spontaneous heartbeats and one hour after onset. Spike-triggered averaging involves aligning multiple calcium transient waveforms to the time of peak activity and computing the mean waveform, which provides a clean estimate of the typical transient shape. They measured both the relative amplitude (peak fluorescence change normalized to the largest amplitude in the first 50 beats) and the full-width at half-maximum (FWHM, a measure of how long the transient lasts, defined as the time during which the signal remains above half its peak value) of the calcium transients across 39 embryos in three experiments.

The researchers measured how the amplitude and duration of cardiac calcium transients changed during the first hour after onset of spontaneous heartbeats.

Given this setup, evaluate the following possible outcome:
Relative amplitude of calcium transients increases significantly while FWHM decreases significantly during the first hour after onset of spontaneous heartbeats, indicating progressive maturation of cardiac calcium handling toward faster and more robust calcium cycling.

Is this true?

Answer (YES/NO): YES